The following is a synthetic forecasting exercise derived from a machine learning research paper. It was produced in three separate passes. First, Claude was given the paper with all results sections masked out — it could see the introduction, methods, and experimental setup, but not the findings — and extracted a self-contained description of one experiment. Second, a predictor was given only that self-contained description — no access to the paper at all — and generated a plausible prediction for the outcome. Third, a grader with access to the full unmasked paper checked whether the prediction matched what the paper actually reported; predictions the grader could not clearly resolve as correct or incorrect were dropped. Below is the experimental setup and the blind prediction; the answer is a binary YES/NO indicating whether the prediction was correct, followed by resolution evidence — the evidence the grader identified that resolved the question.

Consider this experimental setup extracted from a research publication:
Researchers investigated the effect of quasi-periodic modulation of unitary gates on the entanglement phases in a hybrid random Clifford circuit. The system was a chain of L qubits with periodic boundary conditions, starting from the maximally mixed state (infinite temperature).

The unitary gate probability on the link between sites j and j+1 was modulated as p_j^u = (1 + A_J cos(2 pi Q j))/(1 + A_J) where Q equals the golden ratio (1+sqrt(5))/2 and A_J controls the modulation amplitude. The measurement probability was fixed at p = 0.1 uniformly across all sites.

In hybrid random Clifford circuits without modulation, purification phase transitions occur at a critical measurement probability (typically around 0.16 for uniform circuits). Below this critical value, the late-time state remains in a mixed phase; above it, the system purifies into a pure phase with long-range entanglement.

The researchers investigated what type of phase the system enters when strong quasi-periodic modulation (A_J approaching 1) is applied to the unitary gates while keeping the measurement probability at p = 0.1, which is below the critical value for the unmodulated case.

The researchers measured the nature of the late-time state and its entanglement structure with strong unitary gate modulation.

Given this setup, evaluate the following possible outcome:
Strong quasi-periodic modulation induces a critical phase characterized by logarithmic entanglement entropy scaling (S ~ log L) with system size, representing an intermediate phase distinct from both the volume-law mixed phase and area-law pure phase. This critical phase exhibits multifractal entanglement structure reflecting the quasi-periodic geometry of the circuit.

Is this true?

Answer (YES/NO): NO